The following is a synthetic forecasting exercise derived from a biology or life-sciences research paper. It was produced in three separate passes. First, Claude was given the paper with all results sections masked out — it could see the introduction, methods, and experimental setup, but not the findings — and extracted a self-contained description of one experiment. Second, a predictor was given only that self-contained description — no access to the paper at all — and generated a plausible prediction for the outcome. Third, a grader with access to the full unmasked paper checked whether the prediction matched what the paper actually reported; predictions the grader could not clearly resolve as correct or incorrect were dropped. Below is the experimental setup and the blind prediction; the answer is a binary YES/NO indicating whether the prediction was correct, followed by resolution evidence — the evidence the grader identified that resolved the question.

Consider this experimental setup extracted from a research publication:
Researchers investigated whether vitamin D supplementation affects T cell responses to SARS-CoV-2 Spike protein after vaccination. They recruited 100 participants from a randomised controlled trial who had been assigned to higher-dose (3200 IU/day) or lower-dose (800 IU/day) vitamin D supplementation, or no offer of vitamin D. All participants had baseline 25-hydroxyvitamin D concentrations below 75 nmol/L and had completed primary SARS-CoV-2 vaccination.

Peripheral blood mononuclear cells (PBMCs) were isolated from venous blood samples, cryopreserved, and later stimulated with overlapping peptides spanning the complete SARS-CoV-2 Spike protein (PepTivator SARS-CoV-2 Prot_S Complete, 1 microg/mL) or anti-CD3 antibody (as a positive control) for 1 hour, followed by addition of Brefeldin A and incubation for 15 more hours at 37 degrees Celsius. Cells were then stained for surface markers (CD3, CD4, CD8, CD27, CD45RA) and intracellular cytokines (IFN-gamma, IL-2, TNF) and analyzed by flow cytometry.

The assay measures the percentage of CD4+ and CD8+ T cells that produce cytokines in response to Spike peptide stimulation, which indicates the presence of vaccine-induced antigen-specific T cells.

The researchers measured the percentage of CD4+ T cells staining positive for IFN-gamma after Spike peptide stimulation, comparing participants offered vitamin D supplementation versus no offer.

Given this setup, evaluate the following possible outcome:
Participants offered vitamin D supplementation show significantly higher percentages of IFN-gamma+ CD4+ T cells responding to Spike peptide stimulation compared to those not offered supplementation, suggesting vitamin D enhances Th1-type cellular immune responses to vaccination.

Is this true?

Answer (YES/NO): NO